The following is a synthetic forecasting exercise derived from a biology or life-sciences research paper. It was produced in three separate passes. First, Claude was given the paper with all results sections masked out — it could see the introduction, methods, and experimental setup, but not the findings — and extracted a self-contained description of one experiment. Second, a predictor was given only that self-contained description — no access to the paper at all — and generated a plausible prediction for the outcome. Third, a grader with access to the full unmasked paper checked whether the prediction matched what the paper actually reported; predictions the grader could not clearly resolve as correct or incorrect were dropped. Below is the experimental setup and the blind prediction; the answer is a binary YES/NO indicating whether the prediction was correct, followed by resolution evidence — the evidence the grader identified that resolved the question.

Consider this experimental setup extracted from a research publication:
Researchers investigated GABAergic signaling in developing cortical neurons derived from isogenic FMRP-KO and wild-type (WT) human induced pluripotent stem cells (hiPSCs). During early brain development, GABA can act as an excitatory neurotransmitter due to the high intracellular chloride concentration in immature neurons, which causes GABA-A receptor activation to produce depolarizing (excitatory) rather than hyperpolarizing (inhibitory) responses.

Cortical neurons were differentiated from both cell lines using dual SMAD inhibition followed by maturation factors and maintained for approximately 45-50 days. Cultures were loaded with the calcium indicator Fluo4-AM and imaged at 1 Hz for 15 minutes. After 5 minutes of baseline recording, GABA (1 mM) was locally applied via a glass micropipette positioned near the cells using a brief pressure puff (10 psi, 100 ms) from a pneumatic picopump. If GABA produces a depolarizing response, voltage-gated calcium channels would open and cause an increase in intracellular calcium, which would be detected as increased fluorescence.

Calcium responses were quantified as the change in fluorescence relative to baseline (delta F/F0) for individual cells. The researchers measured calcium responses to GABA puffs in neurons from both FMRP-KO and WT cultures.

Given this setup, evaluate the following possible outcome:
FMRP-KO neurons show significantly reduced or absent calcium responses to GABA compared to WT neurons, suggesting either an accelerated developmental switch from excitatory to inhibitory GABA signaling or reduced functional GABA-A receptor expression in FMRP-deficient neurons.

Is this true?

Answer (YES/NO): NO